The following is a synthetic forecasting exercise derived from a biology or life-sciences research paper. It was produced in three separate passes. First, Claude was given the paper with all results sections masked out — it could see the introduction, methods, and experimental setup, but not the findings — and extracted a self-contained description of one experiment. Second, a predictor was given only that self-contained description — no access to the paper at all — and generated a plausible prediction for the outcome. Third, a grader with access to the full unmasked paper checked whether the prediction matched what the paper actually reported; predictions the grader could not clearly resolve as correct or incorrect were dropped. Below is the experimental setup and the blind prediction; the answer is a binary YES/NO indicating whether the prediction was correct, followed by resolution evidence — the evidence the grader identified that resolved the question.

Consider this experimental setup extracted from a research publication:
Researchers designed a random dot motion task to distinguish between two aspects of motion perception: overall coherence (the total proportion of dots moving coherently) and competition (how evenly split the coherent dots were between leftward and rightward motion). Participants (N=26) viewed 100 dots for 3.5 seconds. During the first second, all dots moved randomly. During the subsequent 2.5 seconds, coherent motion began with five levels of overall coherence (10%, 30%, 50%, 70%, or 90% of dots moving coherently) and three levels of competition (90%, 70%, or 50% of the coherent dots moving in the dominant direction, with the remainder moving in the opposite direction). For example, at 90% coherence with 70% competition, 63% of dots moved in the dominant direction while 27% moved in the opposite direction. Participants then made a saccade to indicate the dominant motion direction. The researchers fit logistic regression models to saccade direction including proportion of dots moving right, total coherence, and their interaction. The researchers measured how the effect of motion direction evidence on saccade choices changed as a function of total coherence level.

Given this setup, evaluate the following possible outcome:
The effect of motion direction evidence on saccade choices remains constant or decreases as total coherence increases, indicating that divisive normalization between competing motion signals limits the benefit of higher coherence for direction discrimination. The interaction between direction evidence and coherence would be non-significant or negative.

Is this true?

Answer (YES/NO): NO